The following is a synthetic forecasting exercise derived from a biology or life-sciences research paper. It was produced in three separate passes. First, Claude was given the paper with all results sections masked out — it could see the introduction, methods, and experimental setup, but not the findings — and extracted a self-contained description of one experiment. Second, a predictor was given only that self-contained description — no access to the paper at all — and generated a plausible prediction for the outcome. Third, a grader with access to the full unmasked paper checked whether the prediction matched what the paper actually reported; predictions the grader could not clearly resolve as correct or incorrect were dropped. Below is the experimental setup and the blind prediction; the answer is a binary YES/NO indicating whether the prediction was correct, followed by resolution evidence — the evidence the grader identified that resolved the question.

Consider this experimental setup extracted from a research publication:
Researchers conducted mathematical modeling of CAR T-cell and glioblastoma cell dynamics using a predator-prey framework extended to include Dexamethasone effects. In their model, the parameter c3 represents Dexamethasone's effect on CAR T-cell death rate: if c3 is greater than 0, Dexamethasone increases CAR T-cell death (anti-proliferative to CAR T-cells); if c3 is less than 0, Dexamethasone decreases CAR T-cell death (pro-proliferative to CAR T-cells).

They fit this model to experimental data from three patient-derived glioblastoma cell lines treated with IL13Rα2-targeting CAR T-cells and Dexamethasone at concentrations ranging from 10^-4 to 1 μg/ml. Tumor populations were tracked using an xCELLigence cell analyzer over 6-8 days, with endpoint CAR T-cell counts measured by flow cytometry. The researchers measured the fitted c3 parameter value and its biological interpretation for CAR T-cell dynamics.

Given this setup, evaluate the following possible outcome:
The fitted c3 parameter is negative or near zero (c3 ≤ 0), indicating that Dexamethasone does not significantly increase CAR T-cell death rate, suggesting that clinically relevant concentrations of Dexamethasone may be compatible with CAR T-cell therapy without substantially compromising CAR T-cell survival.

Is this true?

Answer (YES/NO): NO